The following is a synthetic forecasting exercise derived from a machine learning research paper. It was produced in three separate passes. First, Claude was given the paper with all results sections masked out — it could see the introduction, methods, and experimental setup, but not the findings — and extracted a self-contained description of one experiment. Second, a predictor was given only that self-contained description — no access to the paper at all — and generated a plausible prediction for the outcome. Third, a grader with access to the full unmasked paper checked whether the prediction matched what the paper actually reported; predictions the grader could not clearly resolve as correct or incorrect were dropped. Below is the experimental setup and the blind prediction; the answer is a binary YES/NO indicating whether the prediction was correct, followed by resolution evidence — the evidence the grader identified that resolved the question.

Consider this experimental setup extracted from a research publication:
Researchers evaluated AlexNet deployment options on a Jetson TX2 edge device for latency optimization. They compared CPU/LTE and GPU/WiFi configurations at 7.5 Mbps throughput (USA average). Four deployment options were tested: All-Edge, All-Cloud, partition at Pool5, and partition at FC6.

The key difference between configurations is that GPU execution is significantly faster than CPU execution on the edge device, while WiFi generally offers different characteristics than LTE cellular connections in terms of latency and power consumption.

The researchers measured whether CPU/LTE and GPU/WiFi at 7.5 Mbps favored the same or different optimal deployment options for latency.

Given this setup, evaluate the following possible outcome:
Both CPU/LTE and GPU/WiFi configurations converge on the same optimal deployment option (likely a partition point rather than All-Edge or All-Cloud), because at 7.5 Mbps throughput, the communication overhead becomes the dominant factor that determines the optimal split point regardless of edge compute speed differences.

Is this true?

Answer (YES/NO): NO